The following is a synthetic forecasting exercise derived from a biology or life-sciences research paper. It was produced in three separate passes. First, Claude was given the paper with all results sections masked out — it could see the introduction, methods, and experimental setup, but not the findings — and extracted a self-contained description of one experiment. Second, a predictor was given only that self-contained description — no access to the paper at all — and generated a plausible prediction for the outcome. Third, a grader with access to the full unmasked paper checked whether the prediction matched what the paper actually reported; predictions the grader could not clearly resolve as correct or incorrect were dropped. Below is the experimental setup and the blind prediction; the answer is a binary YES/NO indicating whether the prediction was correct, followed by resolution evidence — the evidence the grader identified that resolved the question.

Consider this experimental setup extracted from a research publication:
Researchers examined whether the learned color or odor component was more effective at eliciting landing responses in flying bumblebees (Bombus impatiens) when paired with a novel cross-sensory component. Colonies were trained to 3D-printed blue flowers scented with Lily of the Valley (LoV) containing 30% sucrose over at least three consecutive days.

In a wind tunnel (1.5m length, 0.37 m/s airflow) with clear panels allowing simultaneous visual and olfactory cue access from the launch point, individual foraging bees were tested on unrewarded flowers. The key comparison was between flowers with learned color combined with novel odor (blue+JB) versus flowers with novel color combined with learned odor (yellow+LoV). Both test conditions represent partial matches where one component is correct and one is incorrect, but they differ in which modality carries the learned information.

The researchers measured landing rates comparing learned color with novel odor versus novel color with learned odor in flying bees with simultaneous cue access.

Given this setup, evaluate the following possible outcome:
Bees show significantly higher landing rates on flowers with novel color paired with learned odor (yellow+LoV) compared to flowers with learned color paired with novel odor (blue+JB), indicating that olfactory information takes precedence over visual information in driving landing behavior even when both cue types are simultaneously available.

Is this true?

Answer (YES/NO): NO